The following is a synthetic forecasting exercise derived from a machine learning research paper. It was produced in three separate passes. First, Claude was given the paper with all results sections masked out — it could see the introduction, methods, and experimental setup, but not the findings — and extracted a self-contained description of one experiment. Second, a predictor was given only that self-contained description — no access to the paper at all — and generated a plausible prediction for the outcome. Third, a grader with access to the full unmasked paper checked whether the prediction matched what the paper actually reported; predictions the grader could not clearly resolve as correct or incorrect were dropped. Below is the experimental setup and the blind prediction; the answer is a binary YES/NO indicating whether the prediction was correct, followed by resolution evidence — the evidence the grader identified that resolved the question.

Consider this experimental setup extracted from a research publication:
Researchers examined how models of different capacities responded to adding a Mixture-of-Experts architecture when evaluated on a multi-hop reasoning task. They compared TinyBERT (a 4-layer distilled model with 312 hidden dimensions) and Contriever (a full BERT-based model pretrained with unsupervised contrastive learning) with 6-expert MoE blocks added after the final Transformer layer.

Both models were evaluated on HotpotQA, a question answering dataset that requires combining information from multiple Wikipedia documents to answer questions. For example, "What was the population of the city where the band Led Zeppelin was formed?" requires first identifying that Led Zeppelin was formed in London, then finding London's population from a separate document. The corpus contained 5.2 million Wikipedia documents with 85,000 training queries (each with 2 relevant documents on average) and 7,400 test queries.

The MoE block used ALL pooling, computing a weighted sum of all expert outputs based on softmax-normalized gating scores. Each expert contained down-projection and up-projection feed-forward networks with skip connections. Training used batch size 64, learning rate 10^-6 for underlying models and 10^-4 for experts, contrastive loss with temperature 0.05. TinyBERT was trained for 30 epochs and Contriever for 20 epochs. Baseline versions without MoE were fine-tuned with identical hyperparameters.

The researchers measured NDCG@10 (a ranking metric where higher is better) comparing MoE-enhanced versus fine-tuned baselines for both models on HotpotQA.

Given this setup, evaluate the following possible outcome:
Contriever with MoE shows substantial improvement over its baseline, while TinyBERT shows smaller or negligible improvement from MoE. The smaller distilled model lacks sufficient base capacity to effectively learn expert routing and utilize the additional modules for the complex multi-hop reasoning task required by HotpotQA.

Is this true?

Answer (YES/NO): NO